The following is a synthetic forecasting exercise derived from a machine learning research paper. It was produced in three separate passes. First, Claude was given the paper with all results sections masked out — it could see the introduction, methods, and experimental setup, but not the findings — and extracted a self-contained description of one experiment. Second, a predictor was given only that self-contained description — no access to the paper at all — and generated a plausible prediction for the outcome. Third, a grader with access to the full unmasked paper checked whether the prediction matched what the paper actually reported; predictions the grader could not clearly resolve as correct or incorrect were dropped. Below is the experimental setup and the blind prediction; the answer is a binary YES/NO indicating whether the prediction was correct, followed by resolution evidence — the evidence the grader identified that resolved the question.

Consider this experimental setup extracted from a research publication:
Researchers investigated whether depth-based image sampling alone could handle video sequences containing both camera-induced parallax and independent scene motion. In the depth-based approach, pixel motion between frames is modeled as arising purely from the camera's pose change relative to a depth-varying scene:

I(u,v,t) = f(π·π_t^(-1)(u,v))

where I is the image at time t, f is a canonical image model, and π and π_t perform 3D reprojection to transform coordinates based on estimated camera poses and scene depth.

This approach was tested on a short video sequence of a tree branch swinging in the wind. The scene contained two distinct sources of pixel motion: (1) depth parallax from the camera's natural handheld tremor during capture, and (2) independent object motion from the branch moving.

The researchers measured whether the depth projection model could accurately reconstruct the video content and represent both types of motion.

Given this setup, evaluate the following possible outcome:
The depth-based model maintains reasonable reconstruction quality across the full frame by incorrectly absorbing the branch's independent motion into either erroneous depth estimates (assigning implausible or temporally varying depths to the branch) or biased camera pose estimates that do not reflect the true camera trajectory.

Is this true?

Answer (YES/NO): NO